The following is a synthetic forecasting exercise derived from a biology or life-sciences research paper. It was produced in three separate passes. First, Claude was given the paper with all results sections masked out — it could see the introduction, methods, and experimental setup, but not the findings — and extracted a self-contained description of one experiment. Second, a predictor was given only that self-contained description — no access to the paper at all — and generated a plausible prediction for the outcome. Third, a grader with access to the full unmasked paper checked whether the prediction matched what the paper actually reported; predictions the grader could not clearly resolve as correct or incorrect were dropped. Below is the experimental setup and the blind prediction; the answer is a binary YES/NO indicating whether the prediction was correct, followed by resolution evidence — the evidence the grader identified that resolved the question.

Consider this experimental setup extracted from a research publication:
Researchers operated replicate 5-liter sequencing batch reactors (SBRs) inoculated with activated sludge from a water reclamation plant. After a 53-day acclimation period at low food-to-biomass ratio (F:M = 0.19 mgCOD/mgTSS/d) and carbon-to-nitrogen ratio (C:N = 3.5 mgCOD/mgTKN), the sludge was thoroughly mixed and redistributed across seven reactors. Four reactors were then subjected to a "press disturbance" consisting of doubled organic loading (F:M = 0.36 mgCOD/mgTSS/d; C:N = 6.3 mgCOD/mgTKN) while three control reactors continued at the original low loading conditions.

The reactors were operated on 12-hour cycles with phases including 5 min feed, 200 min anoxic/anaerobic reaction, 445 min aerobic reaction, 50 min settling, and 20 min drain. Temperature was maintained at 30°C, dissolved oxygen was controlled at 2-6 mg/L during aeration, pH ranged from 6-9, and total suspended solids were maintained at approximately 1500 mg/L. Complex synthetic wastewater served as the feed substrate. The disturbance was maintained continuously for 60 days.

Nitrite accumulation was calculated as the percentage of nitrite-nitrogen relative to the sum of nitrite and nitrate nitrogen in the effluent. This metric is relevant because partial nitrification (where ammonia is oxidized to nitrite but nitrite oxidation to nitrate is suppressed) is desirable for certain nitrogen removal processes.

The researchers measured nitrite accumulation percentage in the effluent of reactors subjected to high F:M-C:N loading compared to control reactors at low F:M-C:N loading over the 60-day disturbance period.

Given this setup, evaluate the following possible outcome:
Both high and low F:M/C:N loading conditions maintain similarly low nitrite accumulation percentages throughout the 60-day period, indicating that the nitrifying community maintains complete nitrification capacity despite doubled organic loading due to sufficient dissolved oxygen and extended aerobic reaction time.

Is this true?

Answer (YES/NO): NO